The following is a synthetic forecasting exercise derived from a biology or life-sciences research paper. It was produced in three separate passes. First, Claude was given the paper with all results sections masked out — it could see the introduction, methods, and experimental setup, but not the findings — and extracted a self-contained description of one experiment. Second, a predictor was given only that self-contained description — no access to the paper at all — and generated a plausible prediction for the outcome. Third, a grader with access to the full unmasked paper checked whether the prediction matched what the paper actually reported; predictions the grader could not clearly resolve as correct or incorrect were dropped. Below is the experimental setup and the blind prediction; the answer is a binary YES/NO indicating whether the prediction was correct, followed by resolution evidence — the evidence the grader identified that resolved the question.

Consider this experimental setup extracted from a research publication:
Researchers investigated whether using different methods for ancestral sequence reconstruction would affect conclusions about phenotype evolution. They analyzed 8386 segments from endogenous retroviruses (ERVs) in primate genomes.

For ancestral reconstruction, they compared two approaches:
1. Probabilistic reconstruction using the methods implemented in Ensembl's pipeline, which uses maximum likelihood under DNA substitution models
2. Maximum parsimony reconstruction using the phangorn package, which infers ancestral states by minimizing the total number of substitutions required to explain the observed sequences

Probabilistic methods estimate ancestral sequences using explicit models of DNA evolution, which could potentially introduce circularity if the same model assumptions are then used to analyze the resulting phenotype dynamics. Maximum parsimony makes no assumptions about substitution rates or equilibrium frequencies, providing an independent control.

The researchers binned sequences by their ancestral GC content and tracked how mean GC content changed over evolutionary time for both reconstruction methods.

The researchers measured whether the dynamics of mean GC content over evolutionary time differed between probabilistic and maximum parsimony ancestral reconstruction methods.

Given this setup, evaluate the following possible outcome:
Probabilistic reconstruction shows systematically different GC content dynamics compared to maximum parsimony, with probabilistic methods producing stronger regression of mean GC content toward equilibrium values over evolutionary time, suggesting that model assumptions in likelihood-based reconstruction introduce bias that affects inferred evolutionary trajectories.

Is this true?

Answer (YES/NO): NO